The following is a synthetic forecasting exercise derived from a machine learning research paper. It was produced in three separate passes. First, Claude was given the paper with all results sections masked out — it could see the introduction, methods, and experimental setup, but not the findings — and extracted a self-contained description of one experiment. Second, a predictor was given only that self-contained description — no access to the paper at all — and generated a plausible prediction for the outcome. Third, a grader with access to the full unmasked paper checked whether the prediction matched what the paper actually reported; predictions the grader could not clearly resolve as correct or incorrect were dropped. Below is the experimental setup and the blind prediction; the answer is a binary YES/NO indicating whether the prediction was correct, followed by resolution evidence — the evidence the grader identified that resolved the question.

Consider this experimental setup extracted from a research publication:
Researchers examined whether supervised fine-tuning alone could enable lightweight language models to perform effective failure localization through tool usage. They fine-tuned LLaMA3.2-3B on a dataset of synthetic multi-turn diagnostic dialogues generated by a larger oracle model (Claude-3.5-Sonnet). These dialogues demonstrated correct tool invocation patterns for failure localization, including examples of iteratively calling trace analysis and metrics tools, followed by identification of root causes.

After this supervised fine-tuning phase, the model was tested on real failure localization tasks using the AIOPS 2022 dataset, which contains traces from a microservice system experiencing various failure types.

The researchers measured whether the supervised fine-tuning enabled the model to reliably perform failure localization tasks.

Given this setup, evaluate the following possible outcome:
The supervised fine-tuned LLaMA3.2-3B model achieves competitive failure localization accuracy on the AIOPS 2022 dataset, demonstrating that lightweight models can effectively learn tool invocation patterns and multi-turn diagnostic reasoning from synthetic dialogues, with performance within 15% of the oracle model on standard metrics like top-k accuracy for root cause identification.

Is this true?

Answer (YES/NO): NO